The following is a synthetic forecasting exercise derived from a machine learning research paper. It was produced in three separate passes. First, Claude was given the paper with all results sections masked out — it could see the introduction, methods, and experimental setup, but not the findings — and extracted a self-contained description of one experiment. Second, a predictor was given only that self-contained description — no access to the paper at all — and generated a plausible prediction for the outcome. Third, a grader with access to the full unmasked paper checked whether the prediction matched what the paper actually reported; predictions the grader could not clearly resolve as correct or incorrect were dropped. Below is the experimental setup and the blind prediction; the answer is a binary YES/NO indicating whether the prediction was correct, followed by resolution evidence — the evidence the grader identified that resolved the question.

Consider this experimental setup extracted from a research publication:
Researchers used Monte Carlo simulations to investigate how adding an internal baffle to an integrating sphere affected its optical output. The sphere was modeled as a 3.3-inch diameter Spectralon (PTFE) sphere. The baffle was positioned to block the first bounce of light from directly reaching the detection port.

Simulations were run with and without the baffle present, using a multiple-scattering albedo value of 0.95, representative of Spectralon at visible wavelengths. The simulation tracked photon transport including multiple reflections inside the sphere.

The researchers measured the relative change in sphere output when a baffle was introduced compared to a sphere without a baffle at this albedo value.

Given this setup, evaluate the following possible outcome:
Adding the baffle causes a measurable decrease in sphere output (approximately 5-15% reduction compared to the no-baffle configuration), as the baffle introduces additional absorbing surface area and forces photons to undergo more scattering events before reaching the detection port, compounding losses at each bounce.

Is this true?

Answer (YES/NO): NO